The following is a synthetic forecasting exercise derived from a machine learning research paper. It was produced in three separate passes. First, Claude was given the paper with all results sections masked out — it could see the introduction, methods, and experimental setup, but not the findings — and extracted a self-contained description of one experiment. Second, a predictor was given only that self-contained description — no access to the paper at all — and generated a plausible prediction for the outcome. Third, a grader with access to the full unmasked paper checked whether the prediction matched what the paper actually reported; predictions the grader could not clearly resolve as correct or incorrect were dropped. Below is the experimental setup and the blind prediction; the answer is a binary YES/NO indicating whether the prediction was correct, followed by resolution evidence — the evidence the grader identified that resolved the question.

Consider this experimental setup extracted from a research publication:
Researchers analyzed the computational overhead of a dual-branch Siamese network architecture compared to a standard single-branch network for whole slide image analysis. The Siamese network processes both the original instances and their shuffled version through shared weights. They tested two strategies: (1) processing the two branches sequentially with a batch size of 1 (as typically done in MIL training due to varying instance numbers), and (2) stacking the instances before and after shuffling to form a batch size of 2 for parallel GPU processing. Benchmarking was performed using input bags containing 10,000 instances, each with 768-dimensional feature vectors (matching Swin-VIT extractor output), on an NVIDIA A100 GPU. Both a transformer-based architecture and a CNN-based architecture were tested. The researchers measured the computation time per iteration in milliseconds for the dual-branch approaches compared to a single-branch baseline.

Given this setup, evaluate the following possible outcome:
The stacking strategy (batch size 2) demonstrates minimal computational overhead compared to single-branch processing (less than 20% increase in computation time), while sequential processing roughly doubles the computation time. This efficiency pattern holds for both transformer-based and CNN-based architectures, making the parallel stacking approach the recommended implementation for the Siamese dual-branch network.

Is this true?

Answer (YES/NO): NO